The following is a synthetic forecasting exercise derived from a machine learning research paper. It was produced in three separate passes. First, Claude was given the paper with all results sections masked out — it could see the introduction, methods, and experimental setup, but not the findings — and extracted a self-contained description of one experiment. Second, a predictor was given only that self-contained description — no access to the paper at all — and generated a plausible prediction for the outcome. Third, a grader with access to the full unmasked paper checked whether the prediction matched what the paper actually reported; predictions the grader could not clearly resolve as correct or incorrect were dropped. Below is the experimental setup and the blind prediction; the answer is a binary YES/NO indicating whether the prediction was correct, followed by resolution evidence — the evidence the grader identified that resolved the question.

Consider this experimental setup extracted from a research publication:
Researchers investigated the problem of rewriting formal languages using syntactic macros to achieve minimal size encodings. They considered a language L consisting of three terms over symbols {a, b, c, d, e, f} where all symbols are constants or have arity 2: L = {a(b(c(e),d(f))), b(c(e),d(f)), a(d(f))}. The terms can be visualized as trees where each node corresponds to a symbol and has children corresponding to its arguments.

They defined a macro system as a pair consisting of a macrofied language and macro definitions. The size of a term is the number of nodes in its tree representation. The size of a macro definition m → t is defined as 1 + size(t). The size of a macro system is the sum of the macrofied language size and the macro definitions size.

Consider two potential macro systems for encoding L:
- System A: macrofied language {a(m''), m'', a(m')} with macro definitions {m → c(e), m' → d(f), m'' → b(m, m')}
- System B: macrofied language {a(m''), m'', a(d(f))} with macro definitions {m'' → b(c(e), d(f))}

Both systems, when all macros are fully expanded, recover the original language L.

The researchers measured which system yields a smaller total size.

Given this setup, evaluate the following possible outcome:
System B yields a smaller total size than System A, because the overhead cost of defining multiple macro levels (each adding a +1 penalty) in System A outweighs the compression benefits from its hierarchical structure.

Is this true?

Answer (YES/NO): YES